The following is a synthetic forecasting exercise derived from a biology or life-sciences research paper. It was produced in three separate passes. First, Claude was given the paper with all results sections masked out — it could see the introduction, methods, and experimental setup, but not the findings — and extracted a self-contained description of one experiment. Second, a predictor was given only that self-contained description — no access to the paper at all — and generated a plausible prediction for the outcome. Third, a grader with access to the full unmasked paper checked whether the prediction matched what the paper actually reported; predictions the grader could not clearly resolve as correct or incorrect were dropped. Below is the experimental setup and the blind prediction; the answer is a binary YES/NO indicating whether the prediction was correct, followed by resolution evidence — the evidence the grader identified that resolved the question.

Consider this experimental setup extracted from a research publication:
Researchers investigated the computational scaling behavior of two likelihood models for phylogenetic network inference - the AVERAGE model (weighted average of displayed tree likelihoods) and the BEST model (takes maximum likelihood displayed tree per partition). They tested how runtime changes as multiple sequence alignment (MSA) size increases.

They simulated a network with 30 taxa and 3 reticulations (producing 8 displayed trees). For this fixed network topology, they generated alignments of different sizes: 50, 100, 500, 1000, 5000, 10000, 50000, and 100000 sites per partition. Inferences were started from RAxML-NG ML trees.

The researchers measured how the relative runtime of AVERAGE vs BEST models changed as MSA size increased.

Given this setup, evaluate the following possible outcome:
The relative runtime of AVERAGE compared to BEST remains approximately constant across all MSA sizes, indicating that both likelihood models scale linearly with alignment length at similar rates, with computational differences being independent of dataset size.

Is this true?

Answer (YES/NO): NO